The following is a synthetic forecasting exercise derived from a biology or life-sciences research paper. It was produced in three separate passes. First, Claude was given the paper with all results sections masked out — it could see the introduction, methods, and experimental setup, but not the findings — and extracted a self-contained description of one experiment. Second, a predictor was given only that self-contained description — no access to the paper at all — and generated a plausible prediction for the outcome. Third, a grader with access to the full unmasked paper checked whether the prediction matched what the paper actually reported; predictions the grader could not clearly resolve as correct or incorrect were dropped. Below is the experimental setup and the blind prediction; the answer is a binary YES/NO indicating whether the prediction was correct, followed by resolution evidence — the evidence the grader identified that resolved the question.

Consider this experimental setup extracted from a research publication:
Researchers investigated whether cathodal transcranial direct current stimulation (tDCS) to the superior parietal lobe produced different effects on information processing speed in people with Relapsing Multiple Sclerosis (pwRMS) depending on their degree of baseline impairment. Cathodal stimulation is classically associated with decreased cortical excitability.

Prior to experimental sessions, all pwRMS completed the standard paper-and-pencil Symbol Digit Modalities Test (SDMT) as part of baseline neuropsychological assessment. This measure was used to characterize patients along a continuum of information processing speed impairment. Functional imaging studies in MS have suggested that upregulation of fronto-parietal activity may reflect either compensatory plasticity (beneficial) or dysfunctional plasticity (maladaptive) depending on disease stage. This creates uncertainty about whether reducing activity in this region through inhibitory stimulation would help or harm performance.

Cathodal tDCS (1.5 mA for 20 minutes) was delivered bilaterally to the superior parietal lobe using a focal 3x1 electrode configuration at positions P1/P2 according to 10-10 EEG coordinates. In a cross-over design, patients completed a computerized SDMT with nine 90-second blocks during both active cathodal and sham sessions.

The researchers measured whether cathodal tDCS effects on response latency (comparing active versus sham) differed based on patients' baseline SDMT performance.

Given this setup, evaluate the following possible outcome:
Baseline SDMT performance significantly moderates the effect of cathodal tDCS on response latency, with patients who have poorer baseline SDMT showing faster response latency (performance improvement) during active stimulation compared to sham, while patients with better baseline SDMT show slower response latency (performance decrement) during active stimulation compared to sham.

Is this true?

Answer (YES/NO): YES